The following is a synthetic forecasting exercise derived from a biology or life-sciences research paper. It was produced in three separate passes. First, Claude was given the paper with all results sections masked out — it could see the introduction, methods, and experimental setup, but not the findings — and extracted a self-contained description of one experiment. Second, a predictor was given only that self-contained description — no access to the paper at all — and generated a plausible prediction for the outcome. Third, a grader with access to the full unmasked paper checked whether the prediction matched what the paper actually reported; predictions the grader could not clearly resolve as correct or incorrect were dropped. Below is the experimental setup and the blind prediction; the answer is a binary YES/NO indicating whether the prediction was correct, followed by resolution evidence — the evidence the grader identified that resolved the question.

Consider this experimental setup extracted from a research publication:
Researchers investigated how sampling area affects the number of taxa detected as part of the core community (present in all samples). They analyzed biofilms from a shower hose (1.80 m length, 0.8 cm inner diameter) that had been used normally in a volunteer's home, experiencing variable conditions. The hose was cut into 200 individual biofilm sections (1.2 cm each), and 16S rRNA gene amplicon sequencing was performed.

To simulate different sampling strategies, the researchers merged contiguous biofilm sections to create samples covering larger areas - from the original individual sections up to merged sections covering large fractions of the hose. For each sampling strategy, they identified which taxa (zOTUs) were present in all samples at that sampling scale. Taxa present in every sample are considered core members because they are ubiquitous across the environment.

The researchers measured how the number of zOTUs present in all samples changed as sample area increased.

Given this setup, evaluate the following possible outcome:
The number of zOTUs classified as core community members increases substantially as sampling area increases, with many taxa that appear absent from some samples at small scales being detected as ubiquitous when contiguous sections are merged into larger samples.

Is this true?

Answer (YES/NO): YES